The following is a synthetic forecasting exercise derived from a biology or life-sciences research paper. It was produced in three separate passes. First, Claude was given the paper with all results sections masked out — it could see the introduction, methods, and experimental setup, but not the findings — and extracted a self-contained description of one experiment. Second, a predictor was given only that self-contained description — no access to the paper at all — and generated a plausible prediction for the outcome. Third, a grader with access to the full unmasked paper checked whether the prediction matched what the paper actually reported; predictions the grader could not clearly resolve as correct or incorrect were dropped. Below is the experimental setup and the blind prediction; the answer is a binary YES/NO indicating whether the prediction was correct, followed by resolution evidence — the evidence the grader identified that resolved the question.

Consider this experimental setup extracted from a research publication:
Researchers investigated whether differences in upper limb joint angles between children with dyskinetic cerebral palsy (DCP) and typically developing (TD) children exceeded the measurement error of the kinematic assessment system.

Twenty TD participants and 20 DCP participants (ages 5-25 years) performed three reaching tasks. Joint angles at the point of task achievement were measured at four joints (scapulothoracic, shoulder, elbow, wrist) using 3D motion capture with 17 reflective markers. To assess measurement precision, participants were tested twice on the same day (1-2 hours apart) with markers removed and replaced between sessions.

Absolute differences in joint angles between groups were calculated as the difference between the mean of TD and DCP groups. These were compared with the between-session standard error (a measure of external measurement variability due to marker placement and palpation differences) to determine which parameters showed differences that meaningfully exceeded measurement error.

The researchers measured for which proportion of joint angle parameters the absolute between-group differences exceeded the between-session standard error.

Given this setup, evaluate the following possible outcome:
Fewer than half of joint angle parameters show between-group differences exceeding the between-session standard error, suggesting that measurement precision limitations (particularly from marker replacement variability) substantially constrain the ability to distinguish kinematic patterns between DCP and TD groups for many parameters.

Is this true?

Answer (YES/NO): YES